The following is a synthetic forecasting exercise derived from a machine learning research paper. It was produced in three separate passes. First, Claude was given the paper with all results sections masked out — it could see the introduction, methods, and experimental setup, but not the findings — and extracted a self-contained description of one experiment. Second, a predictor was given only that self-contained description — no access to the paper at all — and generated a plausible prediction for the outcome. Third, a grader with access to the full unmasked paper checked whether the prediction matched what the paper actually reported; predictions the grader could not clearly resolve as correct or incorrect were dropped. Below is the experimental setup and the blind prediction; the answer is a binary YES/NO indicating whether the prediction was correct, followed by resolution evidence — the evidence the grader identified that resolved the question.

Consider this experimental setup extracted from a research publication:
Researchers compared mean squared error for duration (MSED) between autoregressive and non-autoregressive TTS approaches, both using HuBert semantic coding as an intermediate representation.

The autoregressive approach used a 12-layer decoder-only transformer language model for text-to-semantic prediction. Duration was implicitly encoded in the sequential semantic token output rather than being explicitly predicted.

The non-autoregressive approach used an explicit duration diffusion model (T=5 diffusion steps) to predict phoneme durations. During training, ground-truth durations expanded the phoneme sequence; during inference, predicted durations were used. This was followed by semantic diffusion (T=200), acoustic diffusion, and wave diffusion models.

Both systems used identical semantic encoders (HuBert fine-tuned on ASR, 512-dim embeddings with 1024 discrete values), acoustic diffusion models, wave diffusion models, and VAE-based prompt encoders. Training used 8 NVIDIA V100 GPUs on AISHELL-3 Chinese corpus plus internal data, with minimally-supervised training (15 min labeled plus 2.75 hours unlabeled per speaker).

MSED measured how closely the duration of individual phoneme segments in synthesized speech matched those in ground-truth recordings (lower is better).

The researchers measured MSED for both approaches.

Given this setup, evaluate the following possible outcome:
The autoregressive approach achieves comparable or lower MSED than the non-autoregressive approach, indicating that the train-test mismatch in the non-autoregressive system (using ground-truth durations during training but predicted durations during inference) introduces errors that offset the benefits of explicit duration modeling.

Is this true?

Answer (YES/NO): YES